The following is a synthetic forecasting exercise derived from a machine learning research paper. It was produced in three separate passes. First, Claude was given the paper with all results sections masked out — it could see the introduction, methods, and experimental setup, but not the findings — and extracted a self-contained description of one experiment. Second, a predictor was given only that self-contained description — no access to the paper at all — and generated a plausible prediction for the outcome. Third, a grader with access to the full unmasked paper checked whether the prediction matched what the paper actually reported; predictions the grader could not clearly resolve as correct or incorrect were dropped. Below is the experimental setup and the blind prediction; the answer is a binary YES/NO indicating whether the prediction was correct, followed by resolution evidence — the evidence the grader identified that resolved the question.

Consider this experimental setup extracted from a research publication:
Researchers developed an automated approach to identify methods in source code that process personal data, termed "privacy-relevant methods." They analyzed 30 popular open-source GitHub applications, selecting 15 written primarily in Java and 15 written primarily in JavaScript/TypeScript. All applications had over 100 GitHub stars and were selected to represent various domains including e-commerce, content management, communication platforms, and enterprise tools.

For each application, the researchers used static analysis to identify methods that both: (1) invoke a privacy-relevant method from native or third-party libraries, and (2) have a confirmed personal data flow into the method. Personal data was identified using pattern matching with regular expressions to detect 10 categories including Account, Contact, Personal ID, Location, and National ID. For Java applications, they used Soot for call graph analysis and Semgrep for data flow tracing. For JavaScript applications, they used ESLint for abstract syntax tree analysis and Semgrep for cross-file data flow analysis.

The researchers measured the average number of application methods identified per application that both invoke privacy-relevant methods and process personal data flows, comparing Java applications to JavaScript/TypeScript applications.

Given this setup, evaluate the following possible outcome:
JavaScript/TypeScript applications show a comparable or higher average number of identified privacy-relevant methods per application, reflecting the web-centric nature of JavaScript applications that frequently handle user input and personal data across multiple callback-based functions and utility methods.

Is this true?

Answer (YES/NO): YES